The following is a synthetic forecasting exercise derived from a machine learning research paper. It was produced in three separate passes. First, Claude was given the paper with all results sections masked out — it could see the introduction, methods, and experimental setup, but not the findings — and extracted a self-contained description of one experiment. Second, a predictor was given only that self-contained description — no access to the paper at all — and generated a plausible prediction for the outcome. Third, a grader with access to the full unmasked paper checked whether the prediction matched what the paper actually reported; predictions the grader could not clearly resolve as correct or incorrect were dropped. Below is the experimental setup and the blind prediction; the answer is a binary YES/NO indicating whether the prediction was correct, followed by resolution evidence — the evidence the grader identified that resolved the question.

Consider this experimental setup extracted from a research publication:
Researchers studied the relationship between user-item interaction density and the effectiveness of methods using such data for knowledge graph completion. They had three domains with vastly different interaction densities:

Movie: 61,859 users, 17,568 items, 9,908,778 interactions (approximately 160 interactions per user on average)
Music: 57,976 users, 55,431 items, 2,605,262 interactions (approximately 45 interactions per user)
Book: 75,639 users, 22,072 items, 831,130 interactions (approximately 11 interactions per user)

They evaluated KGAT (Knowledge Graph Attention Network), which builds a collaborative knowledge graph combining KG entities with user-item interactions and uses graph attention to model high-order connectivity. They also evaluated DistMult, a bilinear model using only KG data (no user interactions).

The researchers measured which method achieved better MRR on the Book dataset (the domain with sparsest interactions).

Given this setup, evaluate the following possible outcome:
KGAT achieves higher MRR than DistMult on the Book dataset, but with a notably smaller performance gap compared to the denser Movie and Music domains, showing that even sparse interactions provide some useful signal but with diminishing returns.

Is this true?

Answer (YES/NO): NO